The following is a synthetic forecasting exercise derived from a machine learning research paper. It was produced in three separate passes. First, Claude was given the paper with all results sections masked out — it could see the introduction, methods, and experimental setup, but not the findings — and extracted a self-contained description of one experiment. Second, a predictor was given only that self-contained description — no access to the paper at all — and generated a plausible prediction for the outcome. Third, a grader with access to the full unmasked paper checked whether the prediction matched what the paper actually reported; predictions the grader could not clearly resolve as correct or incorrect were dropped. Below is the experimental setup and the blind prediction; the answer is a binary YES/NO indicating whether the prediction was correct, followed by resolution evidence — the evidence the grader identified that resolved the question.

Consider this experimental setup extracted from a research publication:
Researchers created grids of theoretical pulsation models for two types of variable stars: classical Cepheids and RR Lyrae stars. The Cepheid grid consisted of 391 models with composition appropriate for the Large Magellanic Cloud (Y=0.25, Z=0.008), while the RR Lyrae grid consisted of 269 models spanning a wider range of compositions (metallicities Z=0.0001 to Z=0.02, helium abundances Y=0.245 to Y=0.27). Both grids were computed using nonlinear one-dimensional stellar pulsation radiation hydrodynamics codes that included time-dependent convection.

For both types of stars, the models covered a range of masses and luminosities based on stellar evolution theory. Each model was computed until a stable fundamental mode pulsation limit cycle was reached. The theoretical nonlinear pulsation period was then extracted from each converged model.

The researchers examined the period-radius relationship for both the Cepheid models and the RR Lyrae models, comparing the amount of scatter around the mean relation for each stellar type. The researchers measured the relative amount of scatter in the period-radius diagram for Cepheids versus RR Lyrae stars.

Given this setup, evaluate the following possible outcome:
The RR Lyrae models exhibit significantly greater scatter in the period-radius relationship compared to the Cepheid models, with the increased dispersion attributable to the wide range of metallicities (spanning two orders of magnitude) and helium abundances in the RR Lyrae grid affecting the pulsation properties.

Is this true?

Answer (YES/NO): NO